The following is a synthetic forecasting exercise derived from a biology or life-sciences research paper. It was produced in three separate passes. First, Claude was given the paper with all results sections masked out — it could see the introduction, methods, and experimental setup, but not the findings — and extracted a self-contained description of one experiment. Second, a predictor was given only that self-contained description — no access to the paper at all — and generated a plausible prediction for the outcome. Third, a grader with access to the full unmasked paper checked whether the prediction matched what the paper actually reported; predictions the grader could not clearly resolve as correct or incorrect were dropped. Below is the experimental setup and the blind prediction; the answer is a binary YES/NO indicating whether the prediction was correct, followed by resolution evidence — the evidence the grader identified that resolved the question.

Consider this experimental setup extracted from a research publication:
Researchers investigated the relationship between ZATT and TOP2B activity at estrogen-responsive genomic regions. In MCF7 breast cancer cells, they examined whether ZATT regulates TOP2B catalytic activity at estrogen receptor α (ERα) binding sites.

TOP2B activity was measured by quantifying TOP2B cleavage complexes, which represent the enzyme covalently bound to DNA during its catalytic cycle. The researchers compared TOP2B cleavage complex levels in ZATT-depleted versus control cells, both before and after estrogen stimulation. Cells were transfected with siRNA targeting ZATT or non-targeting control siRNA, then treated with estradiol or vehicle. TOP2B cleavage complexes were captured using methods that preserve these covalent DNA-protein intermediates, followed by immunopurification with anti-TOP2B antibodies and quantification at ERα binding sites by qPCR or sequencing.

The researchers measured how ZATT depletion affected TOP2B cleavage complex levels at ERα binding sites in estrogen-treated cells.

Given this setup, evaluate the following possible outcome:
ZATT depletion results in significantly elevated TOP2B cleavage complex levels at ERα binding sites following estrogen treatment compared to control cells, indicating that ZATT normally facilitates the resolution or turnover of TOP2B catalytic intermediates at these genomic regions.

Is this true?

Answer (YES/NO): NO